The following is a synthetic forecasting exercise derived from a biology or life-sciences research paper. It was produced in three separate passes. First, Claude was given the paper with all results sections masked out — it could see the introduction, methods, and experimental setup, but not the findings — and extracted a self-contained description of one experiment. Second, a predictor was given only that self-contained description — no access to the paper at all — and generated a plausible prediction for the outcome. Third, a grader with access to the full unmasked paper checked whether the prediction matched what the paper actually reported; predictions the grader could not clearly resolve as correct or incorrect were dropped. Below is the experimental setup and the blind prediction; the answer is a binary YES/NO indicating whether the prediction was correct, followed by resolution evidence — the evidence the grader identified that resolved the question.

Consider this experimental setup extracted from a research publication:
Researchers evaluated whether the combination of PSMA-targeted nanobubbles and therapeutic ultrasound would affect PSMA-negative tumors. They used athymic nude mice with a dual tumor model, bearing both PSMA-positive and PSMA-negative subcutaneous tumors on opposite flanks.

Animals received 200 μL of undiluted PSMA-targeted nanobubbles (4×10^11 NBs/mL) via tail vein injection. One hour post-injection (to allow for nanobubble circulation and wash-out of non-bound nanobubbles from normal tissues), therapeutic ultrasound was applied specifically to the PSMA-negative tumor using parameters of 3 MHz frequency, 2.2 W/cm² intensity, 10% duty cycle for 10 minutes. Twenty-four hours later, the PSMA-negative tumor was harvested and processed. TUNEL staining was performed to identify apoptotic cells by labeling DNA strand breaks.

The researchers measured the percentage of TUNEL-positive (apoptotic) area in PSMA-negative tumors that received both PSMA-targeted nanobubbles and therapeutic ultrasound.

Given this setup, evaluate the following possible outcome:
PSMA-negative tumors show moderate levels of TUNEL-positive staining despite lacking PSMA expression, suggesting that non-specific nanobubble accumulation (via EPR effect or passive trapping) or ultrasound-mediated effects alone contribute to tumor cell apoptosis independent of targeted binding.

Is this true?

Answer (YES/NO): YES